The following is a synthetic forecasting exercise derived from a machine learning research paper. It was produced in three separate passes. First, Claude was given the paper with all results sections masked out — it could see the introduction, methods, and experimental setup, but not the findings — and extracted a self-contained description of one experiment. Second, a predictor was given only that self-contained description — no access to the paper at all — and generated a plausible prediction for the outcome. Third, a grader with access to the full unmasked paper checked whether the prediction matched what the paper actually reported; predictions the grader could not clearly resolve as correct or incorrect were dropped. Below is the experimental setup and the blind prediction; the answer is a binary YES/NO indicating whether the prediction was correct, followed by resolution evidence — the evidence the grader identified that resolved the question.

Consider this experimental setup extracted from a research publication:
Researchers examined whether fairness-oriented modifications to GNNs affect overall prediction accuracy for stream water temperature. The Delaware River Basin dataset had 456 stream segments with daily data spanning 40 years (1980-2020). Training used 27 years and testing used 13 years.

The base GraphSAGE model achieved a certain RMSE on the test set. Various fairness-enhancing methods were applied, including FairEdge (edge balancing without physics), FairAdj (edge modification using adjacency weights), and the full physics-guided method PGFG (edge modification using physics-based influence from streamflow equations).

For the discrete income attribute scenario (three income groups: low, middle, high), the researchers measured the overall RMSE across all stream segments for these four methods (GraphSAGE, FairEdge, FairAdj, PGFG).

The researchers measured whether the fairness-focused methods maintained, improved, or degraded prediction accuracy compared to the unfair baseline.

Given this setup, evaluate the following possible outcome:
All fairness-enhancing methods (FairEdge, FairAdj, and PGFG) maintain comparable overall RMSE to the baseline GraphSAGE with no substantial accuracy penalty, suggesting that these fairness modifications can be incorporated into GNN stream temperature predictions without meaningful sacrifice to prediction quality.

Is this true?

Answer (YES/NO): YES